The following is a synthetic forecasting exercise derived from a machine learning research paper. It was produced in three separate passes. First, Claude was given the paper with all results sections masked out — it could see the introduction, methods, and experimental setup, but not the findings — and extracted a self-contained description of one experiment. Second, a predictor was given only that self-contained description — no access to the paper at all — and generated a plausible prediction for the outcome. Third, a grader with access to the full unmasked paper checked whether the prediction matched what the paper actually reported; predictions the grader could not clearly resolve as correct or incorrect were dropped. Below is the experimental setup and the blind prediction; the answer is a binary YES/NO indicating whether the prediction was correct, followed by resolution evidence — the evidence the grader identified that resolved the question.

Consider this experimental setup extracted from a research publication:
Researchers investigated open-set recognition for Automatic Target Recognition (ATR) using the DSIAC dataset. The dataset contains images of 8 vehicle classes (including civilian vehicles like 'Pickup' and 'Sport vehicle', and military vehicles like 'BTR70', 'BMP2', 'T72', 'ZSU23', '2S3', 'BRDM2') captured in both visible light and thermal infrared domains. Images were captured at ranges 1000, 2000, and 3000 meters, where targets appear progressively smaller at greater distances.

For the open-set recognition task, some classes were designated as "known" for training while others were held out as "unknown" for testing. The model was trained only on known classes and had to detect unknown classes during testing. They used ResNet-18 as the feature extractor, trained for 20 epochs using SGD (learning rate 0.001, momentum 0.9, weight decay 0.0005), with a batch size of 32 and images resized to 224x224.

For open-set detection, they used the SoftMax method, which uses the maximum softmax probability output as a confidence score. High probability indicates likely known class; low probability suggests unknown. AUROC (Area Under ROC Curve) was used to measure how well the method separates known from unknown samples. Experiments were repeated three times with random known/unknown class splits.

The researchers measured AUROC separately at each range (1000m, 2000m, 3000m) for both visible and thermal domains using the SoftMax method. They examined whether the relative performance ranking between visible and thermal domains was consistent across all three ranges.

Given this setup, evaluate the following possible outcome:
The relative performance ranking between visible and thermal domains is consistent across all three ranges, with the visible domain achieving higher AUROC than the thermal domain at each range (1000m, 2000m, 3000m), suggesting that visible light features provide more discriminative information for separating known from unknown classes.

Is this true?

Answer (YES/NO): NO